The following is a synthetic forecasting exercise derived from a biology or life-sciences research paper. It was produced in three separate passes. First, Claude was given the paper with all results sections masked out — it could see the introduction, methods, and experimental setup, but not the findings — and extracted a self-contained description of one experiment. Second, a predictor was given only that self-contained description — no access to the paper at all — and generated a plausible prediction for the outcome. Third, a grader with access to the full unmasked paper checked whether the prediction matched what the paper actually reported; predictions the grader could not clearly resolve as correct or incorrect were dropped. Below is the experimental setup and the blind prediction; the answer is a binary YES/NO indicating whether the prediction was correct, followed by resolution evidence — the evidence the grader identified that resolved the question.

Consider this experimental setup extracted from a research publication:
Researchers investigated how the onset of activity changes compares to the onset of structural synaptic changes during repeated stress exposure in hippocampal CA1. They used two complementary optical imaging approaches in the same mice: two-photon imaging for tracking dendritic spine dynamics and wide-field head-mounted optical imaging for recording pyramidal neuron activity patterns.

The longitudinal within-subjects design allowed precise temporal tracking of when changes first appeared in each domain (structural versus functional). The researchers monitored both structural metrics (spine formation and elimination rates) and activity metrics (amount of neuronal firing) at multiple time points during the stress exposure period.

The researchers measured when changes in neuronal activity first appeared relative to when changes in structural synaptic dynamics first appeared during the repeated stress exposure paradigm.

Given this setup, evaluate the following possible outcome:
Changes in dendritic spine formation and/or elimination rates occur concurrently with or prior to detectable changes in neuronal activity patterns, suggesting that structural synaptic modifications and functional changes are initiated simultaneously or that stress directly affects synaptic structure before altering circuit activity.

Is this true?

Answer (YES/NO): NO